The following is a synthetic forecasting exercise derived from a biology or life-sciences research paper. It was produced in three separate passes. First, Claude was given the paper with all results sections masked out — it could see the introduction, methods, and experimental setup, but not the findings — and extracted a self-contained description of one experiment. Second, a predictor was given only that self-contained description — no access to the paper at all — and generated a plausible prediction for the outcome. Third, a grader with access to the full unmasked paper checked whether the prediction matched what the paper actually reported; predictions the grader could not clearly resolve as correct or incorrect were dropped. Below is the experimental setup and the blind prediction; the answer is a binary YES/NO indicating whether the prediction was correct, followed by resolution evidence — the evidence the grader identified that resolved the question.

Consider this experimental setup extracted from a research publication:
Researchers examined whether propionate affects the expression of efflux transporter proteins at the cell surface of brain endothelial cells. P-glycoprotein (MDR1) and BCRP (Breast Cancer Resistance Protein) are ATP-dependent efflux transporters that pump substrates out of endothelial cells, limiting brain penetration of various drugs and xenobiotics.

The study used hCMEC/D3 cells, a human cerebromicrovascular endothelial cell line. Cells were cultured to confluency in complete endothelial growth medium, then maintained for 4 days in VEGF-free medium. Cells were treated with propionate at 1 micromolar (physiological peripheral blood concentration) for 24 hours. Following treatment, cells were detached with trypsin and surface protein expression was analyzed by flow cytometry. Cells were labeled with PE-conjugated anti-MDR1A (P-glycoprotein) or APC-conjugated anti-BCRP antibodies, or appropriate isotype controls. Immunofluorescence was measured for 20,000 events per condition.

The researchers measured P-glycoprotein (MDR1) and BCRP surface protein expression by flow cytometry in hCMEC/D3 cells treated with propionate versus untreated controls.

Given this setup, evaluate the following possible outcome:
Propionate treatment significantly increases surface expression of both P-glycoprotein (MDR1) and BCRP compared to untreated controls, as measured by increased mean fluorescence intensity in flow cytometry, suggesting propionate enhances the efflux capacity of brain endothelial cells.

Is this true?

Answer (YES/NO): NO